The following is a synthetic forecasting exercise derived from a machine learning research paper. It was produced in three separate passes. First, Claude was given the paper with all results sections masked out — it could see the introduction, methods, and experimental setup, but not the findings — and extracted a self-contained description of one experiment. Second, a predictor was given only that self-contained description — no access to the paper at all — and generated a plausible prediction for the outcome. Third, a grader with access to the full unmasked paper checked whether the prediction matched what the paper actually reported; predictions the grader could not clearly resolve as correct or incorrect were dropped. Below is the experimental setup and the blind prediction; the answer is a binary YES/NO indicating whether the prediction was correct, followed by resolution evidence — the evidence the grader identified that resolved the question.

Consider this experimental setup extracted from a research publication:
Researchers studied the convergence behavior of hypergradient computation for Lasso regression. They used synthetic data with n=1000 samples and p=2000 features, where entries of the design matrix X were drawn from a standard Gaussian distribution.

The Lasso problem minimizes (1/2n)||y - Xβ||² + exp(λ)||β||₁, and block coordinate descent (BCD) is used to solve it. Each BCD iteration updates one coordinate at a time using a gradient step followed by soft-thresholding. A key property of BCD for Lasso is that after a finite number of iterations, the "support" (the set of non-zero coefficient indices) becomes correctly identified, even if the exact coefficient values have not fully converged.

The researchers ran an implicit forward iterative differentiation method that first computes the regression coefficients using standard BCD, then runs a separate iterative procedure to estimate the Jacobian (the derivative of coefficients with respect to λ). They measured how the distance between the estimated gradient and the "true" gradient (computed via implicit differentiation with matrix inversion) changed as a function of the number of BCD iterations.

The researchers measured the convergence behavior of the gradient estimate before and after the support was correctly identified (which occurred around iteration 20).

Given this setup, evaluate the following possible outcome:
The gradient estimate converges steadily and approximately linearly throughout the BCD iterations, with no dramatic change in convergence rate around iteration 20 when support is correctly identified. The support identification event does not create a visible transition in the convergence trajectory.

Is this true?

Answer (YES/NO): NO